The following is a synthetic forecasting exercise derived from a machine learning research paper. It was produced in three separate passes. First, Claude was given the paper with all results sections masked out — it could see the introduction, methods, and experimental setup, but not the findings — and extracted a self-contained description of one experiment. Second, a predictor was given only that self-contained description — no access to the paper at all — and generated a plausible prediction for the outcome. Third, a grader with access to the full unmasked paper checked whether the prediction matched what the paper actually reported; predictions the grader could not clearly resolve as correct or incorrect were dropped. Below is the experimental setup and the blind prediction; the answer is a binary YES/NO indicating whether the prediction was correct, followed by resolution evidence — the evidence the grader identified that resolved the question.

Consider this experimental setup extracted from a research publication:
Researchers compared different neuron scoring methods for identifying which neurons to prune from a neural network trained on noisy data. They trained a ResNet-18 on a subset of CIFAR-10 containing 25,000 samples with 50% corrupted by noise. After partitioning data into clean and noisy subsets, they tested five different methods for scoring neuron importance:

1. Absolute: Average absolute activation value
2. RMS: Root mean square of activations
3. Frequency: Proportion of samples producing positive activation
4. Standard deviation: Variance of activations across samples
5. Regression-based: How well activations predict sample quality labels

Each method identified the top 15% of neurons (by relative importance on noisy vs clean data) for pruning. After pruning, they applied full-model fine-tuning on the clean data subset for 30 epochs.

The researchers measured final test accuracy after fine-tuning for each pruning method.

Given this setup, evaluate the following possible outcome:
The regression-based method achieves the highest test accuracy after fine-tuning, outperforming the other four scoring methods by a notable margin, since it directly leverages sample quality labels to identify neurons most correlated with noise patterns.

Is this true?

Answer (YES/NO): NO